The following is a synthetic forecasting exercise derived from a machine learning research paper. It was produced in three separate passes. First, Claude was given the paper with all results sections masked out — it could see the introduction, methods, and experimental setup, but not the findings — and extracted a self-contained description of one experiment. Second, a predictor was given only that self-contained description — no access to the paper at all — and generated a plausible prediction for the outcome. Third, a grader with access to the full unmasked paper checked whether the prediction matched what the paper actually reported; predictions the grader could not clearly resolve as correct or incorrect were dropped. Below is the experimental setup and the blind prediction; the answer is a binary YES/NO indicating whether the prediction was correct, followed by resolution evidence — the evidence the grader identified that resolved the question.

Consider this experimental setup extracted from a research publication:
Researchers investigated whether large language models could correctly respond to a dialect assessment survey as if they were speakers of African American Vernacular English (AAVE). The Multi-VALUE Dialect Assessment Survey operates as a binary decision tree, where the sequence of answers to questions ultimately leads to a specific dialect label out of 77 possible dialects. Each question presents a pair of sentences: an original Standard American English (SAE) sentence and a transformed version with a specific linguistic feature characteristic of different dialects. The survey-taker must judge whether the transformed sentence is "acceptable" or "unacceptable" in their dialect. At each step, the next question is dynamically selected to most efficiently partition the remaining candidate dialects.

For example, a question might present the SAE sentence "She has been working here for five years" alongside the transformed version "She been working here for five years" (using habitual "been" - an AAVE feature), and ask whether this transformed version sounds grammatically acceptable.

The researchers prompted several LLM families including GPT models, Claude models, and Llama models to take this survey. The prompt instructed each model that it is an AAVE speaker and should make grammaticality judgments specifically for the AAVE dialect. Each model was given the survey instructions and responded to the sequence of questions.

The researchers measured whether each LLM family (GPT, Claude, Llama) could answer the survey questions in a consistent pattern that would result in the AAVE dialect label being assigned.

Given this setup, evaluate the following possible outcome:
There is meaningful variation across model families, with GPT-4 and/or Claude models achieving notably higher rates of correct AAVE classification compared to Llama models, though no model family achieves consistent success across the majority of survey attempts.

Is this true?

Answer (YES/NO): NO